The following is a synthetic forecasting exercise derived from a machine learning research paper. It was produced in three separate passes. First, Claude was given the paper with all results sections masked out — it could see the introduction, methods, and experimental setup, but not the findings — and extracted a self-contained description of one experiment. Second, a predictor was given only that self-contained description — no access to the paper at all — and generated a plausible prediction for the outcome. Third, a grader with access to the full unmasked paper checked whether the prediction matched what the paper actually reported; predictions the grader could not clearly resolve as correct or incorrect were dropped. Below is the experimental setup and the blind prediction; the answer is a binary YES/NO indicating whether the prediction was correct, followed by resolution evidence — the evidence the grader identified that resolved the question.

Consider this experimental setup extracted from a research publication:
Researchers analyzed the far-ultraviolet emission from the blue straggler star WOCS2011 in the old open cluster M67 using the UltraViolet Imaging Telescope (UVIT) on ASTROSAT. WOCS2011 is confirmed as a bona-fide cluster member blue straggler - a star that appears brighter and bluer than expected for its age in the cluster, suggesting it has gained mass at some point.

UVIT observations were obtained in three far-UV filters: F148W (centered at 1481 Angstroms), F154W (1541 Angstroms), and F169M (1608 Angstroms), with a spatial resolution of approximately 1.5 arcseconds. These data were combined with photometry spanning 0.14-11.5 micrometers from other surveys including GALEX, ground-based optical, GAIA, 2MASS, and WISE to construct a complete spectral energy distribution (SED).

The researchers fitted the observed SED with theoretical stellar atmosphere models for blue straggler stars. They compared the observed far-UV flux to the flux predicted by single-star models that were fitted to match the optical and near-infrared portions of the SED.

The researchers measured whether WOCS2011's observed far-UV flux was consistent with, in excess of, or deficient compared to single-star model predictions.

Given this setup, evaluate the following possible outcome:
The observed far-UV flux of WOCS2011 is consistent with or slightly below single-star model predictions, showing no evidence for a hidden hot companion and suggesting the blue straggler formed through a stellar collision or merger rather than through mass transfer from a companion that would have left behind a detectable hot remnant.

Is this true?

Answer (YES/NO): YES